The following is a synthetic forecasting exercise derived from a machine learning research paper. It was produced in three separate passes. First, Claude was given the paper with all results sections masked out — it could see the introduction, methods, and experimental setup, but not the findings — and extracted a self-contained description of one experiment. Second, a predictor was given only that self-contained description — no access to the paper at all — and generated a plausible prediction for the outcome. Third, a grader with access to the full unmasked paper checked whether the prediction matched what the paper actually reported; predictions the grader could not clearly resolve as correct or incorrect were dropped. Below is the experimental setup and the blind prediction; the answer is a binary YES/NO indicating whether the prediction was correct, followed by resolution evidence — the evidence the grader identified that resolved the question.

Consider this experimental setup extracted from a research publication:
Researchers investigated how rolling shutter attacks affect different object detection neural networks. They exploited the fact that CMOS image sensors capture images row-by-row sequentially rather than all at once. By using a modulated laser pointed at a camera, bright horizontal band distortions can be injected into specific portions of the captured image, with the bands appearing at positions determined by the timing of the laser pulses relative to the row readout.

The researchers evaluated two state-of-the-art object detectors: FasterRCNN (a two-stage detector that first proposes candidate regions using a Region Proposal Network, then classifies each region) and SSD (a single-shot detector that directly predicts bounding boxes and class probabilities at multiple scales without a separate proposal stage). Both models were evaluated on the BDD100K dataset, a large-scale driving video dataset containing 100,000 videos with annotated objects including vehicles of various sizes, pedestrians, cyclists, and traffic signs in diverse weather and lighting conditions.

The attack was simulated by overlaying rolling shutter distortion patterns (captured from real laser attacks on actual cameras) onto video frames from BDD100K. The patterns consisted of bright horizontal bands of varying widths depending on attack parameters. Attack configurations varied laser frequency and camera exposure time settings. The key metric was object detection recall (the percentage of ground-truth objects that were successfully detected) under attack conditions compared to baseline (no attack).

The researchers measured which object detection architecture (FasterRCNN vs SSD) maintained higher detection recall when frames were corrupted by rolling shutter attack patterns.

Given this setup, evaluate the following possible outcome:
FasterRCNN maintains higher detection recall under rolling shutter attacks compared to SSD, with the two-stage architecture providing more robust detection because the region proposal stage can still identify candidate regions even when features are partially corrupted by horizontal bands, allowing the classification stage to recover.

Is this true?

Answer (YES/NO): YES